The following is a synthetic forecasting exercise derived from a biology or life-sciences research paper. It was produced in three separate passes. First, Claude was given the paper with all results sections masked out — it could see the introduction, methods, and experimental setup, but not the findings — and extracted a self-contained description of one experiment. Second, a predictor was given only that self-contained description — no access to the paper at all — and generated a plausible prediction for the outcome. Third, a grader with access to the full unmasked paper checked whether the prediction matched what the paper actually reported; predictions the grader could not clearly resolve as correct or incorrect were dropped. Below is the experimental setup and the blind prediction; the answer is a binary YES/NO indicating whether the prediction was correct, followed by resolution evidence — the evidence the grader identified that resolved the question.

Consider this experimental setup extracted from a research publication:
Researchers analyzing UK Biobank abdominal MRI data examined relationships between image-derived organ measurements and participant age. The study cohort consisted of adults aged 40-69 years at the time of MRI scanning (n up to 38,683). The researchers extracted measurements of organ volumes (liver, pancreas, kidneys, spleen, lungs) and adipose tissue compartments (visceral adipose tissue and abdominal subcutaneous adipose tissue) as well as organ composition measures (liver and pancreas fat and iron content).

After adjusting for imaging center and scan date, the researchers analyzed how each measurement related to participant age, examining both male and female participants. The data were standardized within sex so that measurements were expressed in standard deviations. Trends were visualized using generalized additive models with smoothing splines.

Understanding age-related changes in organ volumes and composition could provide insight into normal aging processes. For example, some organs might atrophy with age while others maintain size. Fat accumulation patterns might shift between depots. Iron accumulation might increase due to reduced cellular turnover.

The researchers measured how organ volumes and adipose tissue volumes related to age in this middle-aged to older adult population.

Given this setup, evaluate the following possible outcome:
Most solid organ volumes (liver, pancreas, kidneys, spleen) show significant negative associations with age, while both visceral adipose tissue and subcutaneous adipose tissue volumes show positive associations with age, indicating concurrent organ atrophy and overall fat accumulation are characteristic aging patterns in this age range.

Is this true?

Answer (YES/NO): NO